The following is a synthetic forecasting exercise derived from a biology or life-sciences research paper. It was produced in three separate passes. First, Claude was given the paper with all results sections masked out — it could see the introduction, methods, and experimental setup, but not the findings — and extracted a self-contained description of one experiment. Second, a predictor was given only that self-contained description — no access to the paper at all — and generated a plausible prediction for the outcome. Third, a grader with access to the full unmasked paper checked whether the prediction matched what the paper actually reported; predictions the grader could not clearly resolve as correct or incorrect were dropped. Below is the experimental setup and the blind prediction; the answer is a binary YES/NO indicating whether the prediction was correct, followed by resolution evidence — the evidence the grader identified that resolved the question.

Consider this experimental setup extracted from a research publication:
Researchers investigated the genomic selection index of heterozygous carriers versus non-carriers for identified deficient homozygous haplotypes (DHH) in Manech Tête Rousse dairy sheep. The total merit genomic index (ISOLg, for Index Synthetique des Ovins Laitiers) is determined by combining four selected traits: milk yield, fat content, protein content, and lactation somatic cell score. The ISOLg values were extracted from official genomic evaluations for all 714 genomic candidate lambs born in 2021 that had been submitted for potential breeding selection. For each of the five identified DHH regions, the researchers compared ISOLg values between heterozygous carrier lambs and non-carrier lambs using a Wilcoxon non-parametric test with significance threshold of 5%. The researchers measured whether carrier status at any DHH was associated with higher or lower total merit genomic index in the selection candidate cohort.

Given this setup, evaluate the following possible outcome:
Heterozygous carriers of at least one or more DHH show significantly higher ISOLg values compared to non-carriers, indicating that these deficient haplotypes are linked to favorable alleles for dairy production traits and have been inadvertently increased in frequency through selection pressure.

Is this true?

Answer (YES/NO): NO